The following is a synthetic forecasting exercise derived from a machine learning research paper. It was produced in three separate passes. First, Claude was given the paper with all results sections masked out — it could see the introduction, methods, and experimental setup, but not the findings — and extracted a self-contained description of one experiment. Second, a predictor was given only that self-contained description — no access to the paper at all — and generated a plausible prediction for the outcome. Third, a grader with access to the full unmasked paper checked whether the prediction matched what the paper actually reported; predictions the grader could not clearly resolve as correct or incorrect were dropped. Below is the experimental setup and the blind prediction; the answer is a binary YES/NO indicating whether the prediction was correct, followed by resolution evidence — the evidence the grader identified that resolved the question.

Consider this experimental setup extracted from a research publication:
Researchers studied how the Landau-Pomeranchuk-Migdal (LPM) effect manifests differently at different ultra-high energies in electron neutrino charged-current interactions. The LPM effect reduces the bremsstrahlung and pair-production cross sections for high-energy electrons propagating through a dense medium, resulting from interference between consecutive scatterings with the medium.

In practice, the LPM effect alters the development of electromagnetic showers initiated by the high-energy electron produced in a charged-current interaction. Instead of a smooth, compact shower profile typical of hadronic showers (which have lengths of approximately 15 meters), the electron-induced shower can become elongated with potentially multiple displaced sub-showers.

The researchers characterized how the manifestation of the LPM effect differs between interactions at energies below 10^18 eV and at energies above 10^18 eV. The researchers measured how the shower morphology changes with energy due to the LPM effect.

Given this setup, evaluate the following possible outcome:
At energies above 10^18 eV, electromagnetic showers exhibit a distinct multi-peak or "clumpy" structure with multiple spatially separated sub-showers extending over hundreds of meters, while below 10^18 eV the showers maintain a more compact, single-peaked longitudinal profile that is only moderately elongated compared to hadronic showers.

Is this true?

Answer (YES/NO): NO